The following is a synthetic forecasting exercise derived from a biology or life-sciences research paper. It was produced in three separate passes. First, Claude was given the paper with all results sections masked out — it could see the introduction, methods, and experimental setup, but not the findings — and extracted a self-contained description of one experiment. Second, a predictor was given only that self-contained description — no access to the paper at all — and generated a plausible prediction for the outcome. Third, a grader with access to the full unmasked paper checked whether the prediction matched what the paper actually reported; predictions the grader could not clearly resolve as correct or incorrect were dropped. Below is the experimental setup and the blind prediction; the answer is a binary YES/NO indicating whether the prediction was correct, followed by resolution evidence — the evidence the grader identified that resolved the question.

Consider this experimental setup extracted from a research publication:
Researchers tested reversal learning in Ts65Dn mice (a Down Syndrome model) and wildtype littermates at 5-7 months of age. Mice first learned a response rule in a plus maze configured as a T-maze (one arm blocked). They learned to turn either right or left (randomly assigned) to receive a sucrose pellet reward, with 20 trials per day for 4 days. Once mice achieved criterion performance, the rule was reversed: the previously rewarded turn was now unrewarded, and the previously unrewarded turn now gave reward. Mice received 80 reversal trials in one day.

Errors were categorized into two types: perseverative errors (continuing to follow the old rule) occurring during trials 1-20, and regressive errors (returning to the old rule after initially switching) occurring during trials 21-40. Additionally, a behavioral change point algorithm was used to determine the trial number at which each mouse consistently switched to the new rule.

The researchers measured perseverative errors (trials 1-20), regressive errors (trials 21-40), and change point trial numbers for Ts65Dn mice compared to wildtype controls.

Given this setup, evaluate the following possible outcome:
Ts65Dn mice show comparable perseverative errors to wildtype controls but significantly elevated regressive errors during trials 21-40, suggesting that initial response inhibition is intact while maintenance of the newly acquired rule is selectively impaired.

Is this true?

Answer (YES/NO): NO